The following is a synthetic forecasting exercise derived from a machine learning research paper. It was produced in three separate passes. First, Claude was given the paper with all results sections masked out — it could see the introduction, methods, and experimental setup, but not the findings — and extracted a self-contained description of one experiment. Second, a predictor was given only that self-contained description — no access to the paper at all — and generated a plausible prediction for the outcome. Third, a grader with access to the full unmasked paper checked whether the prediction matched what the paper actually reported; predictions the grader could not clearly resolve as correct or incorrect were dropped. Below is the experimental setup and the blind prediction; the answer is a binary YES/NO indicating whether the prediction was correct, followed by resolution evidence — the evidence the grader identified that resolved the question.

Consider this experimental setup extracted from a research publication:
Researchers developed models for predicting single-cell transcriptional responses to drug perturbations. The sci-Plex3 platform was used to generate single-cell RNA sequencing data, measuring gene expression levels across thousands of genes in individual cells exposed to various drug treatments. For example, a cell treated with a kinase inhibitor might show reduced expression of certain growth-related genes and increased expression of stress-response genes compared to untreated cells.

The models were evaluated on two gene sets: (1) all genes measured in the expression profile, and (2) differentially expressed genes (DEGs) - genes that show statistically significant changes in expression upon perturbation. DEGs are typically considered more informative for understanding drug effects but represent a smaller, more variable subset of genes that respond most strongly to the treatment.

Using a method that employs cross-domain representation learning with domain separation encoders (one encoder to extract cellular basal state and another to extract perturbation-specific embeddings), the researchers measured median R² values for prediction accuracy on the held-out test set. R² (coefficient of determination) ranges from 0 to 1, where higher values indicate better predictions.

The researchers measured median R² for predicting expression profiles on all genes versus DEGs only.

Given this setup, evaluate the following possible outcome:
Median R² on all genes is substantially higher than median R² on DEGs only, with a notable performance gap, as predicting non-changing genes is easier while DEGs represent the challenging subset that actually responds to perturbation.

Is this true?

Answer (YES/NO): YES